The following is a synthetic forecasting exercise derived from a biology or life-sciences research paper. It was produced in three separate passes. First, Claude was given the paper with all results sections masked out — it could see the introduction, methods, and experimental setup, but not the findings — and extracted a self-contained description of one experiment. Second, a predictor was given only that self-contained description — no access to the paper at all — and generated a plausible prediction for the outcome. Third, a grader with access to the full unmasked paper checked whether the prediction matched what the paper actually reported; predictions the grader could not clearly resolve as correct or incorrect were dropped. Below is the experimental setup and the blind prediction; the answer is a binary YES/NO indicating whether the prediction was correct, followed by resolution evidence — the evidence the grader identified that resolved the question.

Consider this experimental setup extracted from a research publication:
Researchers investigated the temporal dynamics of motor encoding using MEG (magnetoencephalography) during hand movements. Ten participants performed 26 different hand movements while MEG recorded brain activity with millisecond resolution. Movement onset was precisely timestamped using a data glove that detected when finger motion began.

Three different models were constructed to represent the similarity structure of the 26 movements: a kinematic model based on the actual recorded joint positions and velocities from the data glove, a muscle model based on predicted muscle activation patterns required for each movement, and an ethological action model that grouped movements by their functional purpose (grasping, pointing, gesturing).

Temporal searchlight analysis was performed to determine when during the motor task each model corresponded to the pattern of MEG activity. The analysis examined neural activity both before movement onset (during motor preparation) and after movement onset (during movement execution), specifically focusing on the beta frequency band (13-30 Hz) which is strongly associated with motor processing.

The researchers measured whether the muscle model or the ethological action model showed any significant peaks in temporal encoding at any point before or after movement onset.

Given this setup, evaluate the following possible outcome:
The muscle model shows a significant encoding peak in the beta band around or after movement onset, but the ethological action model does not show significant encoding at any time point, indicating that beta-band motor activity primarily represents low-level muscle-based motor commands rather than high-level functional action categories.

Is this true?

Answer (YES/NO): NO